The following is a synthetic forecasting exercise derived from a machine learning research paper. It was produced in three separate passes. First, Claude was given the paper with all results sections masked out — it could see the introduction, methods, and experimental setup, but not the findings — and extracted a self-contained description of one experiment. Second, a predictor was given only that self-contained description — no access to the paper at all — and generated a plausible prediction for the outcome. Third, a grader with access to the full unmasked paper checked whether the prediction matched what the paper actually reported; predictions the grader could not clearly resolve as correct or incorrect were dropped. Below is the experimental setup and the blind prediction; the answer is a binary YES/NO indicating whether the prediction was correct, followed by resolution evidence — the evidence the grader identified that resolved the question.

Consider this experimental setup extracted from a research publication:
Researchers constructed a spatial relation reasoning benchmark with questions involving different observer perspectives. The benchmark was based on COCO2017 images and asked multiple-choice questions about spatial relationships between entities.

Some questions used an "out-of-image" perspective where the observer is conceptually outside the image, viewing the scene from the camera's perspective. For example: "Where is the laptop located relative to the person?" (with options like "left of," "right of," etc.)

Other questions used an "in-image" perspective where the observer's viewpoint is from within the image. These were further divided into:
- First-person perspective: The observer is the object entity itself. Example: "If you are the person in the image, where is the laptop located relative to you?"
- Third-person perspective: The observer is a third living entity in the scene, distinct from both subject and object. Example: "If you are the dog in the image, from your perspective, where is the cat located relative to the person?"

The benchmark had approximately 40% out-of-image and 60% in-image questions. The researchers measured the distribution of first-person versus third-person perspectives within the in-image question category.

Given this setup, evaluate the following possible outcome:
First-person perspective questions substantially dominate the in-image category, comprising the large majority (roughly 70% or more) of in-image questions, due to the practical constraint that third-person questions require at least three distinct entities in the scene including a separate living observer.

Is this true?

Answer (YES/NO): YES